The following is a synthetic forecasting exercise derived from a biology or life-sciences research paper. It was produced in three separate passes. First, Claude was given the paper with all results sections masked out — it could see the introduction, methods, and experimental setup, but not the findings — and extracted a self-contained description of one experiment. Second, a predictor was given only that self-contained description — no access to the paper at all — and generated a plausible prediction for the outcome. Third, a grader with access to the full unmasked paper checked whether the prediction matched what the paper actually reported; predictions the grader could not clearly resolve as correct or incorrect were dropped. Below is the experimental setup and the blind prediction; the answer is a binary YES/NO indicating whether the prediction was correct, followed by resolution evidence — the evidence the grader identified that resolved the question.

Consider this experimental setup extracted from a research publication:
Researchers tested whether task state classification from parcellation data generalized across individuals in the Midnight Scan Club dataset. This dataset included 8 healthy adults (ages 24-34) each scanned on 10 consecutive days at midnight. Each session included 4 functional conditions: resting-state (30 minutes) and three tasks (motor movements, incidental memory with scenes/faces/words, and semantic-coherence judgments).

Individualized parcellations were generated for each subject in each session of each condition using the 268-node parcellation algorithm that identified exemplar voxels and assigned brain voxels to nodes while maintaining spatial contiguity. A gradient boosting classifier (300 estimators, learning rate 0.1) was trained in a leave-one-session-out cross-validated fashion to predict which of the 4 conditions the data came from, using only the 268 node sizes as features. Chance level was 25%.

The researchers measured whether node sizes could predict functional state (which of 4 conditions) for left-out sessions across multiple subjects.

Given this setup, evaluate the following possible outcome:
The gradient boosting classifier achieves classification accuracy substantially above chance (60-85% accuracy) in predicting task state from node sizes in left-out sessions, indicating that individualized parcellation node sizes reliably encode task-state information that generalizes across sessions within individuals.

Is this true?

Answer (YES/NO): YES